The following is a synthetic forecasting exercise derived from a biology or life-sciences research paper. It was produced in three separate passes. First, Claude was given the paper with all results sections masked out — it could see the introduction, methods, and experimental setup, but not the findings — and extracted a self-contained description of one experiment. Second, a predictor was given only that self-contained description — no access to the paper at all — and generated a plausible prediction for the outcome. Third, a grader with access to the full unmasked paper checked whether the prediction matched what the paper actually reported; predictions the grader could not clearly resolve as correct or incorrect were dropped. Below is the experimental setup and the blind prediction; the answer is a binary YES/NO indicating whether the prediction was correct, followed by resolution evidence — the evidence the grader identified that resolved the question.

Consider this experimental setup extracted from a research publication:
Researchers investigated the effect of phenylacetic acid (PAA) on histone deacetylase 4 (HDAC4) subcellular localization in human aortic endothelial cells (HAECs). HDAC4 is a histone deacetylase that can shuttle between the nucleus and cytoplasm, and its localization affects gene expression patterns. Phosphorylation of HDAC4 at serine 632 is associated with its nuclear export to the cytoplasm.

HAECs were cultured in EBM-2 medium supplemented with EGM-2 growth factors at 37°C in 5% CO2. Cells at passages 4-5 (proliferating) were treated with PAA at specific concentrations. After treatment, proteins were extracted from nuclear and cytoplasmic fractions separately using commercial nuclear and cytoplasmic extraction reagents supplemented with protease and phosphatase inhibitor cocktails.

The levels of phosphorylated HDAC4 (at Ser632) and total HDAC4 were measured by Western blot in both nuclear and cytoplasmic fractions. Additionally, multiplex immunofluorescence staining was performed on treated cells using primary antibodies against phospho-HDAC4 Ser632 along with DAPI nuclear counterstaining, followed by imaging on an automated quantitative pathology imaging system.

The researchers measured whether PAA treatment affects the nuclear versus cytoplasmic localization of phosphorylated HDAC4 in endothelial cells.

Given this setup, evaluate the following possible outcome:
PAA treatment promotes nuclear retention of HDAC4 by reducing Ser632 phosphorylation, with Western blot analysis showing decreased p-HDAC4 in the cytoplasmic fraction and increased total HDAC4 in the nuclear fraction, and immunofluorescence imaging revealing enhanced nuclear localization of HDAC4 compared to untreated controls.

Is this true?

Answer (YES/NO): NO